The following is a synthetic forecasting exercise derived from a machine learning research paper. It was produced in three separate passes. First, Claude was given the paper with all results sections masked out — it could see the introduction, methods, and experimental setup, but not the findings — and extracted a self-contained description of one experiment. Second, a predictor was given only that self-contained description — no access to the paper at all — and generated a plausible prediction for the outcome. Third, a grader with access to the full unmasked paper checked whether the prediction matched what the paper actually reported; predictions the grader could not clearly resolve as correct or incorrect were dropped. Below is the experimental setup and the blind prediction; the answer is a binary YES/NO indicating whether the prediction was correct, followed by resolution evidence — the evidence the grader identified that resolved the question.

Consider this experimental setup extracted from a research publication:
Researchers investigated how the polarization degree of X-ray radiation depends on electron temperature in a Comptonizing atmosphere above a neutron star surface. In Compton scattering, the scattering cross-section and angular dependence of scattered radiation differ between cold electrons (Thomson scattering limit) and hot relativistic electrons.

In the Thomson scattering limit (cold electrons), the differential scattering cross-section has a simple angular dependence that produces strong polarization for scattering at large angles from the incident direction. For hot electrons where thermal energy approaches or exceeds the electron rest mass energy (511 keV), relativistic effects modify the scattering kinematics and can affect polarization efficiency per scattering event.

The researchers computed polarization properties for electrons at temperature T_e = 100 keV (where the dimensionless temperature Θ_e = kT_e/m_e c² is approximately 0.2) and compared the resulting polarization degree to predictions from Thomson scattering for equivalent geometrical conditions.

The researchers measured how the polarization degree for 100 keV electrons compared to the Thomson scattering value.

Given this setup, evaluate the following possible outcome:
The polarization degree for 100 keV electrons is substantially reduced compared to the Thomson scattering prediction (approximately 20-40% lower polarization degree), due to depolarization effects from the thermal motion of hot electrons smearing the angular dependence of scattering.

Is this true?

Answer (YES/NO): NO